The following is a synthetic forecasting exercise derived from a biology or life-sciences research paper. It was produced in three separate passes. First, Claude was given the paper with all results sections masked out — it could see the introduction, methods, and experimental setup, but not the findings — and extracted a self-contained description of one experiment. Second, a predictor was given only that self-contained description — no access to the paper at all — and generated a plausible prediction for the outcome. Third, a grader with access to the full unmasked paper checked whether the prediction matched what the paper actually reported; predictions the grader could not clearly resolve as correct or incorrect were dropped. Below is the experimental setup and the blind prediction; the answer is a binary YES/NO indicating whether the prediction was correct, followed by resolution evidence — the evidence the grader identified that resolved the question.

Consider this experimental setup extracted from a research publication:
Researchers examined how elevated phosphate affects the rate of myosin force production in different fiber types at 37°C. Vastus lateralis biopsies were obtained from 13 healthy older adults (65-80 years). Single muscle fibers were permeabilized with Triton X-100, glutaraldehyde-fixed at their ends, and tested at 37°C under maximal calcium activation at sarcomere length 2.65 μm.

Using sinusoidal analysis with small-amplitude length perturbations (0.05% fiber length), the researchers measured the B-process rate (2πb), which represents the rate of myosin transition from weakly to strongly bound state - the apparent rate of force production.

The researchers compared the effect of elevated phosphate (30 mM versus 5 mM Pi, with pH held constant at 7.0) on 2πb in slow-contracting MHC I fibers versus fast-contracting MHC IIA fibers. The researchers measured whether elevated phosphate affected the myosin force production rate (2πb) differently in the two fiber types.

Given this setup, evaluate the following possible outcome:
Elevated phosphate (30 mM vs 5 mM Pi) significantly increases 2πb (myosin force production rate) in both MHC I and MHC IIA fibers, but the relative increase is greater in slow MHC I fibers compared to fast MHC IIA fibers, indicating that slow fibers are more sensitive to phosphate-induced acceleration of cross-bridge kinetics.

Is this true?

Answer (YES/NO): NO